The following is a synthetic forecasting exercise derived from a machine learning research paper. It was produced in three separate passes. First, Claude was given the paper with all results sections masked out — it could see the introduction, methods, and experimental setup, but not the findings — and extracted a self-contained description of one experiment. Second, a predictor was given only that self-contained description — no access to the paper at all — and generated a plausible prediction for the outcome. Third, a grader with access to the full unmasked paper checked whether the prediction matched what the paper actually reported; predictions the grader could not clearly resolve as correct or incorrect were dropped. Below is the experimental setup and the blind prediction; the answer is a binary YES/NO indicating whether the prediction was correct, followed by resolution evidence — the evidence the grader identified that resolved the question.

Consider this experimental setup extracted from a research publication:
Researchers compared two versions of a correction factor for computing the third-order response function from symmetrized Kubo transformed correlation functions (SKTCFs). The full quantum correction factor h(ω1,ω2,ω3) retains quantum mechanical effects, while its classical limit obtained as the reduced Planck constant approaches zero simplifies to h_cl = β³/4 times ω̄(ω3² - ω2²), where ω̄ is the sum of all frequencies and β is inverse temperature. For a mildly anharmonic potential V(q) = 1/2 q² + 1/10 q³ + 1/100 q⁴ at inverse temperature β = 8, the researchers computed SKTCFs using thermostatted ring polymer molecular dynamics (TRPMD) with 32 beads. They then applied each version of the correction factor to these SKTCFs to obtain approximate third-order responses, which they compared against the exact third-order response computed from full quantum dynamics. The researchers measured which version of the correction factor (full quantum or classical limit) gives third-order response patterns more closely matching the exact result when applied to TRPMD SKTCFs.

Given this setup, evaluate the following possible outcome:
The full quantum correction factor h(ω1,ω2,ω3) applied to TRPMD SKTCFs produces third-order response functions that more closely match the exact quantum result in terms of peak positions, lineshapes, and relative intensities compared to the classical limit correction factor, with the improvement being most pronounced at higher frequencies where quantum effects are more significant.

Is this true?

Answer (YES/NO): NO